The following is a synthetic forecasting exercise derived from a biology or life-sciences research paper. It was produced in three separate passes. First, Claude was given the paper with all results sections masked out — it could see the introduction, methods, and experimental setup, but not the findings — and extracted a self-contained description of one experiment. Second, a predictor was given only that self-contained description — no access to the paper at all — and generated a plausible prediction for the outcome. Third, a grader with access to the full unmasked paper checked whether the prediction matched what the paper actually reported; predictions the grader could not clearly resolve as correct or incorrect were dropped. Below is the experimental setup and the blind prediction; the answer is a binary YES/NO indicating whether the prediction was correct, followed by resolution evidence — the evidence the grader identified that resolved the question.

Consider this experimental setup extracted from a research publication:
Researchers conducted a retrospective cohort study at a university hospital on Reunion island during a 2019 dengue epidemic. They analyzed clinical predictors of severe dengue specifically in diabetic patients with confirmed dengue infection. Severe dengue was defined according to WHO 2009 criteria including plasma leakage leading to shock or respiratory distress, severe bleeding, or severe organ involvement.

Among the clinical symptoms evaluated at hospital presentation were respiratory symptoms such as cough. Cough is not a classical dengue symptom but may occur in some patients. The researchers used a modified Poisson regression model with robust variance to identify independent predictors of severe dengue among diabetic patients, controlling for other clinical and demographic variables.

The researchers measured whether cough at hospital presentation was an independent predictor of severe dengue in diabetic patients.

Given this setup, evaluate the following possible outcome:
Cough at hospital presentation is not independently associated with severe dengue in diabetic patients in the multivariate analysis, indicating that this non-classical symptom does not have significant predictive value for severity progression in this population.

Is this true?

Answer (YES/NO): NO